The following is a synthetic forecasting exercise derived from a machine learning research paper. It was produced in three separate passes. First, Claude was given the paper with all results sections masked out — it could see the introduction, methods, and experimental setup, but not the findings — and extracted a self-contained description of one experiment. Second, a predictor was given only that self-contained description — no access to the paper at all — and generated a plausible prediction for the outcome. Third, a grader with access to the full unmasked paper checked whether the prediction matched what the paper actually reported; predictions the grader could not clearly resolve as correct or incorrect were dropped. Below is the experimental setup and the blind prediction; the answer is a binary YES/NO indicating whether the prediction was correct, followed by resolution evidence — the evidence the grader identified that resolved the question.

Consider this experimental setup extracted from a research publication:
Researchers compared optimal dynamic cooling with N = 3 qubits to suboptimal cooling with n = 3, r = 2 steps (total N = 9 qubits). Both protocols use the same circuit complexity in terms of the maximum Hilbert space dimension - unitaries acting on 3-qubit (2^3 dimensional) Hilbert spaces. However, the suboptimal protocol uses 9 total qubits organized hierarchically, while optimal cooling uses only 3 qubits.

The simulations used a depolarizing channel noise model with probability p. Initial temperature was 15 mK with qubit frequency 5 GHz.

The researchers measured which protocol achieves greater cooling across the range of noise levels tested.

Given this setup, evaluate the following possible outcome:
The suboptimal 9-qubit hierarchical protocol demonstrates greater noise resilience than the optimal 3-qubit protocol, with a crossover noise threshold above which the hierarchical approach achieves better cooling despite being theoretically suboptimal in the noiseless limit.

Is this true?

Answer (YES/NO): NO